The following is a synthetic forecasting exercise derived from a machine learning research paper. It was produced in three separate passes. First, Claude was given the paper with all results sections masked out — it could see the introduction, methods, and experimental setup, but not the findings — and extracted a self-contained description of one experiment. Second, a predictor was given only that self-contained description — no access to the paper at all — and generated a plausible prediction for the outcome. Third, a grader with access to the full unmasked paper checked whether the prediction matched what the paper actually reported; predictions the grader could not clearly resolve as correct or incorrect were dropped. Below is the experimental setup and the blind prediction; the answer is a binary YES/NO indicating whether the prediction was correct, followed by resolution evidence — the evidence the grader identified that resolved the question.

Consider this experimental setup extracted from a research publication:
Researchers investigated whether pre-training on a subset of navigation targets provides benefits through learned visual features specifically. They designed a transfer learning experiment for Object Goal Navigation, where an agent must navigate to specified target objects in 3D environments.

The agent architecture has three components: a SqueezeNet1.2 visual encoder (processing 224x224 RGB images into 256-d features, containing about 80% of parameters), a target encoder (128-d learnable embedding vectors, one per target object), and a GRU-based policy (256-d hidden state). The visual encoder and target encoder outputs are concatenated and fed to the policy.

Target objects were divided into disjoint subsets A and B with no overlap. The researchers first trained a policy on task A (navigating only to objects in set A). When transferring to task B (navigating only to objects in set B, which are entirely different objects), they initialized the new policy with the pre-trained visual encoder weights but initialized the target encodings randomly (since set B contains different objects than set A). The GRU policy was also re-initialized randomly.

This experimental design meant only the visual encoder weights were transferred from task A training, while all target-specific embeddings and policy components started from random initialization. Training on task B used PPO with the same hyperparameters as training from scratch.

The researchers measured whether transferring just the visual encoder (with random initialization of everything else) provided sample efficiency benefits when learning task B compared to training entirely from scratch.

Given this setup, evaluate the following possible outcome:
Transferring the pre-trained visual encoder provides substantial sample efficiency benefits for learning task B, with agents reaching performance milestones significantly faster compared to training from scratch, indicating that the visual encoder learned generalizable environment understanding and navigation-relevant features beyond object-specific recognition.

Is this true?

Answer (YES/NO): YES